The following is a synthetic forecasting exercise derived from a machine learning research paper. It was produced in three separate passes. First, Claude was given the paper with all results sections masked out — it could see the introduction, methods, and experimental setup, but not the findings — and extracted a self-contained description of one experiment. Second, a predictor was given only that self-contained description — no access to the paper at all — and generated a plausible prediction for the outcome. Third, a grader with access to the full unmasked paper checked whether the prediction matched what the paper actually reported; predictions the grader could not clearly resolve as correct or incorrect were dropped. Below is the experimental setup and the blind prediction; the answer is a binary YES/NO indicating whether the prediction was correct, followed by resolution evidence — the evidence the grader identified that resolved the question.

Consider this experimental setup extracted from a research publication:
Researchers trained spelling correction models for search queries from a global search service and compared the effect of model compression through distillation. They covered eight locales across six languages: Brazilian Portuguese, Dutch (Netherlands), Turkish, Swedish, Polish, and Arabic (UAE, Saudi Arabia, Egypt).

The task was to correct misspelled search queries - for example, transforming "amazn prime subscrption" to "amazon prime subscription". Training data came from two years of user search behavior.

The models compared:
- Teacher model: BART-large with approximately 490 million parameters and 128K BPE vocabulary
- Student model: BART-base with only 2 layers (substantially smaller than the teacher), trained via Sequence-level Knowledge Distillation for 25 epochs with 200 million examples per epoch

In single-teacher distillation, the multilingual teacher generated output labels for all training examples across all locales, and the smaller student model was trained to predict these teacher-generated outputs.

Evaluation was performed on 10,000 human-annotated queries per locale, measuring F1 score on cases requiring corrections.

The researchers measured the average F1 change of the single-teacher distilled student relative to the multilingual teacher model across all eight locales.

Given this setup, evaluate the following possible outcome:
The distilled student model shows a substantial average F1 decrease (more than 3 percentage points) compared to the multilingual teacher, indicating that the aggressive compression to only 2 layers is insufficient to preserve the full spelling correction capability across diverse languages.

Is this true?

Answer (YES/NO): NO